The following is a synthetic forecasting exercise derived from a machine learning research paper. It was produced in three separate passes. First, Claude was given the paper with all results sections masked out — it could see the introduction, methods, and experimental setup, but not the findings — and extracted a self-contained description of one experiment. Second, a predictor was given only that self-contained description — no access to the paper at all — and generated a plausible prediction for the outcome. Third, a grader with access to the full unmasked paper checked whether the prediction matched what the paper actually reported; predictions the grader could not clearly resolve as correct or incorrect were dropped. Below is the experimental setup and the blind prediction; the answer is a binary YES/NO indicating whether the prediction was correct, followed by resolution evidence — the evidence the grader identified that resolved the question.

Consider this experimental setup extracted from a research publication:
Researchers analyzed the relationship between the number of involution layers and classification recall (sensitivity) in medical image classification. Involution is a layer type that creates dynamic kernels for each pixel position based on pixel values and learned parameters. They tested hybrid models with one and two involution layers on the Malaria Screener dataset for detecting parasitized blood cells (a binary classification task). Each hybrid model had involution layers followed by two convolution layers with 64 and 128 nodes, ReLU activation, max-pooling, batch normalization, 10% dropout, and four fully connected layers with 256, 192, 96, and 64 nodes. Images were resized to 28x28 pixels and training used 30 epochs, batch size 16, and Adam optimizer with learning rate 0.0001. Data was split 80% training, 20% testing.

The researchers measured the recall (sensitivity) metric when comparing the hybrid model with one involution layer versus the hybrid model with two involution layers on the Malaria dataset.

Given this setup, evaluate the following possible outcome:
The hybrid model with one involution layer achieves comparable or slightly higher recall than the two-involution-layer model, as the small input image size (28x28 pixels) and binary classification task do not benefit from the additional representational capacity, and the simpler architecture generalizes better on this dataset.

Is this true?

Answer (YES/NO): NO